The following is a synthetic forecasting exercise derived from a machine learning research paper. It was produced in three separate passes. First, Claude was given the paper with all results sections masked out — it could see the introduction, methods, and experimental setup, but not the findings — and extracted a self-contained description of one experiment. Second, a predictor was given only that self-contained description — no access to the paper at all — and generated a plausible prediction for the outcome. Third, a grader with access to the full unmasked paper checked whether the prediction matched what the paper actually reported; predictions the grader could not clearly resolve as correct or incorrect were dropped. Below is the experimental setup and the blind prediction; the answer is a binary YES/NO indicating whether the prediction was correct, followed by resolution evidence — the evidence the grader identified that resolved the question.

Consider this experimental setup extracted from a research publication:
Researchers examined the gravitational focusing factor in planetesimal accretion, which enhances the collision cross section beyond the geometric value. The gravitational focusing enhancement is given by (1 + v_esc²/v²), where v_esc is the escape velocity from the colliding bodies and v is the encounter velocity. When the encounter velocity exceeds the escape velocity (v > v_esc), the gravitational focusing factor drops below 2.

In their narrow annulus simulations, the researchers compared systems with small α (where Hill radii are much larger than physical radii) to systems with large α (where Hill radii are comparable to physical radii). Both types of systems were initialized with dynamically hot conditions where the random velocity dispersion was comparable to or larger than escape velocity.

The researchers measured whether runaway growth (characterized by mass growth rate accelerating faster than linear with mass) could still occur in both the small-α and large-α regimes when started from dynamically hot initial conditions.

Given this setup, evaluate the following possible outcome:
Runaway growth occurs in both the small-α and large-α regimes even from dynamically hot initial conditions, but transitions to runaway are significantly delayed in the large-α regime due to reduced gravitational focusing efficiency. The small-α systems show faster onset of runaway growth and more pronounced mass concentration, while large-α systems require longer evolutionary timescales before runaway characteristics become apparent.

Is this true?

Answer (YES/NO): NO